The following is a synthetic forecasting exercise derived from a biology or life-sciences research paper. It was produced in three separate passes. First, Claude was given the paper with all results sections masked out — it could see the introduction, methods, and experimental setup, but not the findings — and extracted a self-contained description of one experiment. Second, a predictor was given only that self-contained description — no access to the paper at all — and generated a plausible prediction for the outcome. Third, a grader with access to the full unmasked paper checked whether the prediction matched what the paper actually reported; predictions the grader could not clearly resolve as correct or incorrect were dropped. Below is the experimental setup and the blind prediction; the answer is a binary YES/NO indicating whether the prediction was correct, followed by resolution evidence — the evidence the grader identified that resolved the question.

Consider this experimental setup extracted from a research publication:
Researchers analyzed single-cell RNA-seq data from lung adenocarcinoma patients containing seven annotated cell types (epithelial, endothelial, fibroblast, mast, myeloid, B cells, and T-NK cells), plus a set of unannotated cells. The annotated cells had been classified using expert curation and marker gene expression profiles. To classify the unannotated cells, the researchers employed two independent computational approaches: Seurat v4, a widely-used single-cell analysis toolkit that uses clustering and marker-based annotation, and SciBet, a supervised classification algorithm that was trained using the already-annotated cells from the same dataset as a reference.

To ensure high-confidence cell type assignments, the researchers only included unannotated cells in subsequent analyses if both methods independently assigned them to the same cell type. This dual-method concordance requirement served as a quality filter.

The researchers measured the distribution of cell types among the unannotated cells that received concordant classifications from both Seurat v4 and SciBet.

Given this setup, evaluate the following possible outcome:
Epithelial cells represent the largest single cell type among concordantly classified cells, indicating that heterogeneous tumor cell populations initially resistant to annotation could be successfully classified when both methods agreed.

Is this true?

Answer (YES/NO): NO